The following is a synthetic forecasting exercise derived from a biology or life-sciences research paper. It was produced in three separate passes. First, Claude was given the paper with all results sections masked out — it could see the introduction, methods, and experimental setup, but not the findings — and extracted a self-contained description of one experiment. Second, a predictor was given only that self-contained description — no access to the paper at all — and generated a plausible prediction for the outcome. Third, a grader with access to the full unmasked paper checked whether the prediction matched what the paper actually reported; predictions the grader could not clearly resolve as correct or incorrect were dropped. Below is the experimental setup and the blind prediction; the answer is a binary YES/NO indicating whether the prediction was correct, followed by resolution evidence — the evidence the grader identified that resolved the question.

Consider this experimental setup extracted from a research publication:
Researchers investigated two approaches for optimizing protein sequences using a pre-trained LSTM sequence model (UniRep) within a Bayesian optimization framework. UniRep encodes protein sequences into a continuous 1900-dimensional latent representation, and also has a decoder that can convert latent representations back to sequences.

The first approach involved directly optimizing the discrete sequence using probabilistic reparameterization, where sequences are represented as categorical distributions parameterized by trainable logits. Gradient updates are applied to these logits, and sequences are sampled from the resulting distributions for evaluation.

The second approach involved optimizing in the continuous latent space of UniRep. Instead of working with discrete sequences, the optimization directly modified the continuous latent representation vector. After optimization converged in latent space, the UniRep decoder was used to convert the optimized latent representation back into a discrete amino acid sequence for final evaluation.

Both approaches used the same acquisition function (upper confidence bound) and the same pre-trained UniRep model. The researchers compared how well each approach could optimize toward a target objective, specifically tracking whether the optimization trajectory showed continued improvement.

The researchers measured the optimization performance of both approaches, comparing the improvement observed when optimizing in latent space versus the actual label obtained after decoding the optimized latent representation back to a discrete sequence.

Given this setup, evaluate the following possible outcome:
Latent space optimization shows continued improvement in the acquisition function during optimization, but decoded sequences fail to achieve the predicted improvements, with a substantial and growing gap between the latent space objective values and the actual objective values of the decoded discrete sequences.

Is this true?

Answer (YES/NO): YES